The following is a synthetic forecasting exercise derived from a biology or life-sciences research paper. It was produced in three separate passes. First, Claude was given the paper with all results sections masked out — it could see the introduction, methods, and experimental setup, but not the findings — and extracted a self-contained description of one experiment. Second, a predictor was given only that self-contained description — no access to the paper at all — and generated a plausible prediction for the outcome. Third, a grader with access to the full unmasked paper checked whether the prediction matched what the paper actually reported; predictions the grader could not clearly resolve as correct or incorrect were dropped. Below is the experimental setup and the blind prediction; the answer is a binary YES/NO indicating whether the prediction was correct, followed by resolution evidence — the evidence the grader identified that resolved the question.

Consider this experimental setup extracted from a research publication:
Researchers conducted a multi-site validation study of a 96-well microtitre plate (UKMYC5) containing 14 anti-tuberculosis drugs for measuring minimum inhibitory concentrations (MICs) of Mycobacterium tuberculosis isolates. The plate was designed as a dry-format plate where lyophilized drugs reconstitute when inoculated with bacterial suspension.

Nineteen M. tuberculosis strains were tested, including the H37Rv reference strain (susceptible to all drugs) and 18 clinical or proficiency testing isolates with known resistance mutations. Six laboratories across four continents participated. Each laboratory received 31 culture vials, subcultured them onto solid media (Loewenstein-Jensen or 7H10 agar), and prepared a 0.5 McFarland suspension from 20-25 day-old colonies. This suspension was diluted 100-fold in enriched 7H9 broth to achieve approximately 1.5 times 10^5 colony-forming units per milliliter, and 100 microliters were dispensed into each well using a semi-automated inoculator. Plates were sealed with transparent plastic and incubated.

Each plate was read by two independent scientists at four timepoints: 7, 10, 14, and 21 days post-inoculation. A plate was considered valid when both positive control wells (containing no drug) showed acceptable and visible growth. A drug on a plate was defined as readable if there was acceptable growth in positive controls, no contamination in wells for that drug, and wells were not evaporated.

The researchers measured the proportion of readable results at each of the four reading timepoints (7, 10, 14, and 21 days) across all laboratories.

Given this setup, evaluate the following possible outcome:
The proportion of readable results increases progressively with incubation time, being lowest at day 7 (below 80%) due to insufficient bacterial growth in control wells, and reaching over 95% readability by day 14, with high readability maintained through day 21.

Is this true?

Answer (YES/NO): NO